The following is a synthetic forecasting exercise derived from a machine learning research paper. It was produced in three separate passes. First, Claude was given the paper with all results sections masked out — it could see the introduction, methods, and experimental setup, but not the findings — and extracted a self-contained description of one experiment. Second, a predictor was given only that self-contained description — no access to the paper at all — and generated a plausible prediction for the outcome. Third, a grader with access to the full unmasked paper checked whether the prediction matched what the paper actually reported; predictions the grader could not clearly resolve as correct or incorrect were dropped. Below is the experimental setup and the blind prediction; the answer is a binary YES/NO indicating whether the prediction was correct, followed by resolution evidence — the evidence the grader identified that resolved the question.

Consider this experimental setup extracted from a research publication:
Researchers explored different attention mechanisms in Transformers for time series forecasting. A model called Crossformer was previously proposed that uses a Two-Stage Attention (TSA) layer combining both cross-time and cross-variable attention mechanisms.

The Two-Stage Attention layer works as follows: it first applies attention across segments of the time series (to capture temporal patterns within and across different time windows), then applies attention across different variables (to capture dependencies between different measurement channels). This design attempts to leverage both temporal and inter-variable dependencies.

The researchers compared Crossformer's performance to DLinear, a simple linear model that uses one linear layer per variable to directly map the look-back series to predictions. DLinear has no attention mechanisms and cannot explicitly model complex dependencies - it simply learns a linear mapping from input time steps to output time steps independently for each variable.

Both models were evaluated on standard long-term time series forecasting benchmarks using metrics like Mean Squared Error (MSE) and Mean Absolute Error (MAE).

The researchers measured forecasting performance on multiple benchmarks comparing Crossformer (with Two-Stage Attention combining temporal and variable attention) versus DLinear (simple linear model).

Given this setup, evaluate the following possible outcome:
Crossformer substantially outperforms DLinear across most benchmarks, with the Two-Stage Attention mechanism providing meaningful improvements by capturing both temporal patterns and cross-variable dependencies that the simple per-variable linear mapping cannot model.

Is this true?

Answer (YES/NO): NO